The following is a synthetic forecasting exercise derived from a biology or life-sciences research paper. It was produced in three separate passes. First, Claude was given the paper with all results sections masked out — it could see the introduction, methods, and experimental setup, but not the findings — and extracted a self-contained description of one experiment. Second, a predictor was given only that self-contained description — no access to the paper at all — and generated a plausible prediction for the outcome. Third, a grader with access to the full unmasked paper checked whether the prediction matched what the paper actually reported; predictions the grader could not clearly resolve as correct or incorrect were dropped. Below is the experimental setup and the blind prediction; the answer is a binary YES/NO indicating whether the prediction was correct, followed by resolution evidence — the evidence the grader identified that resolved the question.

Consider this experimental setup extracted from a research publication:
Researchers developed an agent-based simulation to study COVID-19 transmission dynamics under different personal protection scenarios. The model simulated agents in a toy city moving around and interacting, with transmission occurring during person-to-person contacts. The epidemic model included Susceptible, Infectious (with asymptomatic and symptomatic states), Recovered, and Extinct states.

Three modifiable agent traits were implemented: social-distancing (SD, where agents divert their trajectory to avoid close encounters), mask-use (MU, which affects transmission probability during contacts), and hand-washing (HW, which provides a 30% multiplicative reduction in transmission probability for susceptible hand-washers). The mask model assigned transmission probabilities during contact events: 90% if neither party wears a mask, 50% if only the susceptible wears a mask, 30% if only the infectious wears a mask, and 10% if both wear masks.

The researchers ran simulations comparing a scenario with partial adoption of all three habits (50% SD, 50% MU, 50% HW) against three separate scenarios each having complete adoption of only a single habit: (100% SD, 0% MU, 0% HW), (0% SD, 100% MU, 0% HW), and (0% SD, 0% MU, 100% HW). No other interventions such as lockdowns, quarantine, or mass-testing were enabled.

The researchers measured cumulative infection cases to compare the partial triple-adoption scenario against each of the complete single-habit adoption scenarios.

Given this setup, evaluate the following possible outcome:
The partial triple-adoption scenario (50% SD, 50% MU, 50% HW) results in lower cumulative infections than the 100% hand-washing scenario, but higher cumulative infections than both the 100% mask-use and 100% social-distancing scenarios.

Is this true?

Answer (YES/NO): NO